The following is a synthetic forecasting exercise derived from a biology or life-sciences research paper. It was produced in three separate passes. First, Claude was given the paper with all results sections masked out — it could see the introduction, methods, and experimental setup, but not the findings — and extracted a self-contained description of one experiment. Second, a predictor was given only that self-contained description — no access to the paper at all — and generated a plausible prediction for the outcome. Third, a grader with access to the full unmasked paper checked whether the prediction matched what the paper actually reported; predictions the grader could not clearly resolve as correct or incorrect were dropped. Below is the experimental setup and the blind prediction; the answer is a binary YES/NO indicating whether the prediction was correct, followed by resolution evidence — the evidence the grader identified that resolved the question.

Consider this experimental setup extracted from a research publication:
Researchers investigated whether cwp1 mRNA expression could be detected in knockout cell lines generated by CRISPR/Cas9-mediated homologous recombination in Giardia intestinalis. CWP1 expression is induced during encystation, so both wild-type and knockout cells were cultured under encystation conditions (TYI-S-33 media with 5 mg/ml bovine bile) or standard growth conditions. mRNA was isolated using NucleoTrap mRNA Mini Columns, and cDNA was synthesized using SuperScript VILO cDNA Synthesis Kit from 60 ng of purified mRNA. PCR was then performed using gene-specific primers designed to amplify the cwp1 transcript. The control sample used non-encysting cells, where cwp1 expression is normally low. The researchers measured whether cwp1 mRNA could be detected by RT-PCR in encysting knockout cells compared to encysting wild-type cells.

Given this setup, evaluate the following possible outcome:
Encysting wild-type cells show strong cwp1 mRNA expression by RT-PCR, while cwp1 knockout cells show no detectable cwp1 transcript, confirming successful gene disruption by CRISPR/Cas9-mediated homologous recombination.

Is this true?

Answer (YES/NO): YES